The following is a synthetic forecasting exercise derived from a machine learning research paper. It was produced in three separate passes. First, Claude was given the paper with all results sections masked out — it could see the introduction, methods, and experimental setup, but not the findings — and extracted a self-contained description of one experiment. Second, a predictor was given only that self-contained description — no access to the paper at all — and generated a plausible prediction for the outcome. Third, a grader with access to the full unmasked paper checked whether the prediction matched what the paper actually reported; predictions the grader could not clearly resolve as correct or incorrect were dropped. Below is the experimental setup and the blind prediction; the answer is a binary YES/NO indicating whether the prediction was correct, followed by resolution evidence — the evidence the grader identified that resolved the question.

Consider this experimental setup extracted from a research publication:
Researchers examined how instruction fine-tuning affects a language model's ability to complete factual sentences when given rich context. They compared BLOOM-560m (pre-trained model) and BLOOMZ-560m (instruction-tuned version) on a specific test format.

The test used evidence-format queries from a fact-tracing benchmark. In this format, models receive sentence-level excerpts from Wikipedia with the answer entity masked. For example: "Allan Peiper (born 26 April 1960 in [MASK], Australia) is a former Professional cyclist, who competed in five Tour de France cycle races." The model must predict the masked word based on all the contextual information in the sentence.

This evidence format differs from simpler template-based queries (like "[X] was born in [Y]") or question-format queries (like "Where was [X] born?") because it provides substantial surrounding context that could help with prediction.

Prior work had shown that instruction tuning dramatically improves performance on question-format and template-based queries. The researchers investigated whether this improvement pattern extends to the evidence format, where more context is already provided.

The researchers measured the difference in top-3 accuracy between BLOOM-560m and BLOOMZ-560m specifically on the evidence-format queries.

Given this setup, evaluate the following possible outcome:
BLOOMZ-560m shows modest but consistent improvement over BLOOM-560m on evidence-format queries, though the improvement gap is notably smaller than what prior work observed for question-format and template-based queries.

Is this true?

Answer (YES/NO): NO